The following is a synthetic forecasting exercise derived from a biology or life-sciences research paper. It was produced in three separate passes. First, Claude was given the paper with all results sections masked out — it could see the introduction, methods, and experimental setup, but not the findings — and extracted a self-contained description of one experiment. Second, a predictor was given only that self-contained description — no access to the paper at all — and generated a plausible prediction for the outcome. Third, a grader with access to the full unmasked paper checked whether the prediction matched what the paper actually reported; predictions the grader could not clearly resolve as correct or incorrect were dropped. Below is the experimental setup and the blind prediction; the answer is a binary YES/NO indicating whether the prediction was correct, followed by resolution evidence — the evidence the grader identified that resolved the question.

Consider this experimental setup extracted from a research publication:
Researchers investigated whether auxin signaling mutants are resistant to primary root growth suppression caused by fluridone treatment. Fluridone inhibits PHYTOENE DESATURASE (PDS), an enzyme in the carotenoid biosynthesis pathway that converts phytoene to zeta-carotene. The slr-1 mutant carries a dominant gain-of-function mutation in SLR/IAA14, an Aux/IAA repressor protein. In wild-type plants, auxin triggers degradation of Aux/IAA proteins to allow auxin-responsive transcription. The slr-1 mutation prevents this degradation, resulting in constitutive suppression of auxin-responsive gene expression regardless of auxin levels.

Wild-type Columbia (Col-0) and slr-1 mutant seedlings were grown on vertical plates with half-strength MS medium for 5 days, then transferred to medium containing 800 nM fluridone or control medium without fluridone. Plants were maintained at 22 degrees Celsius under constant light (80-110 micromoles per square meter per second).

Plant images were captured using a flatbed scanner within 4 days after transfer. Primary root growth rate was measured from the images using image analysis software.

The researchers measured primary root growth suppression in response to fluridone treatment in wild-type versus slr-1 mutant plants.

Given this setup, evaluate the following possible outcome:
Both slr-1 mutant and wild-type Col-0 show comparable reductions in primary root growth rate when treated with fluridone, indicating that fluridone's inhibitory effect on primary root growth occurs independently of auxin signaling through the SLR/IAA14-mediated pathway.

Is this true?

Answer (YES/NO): NO